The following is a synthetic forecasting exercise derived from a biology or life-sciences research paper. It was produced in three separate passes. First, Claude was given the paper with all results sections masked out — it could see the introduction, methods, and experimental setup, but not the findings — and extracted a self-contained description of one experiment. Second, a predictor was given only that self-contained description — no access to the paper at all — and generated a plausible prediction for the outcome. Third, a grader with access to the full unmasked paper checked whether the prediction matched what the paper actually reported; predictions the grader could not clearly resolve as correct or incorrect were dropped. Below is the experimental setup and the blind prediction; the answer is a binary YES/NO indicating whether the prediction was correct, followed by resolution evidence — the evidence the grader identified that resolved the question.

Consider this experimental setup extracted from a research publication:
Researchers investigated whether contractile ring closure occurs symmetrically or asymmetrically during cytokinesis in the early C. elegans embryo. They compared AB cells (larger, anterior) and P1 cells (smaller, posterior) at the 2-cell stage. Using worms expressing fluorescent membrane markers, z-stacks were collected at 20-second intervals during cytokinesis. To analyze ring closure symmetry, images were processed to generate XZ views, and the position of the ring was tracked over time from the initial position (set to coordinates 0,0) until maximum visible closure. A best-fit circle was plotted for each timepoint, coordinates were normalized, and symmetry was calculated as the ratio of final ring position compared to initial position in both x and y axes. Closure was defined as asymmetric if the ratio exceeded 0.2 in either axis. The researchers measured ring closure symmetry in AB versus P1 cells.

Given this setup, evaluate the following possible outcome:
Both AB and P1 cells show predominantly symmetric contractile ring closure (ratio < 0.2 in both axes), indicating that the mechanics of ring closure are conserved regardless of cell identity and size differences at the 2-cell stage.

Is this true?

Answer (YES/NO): NO